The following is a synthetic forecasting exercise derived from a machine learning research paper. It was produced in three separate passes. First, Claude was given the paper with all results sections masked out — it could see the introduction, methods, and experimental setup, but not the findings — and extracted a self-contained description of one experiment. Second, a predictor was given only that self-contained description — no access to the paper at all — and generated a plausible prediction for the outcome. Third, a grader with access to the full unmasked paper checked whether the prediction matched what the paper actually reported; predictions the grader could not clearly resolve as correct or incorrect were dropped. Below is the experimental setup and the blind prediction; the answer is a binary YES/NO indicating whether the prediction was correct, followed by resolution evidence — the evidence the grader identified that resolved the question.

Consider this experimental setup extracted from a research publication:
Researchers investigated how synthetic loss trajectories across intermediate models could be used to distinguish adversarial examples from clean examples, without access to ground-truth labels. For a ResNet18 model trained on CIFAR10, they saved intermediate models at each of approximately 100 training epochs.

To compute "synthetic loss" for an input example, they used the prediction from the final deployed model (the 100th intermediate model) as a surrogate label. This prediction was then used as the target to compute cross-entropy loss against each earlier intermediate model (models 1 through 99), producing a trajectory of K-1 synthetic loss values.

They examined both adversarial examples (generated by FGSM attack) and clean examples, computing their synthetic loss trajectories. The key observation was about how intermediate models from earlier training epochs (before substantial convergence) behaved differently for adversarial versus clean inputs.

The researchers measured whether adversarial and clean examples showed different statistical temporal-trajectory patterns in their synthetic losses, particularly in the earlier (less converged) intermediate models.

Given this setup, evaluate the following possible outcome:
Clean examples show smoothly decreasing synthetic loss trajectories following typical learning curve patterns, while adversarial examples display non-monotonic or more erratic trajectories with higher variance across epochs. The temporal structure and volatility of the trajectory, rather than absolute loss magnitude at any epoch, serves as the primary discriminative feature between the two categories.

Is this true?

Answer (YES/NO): NO